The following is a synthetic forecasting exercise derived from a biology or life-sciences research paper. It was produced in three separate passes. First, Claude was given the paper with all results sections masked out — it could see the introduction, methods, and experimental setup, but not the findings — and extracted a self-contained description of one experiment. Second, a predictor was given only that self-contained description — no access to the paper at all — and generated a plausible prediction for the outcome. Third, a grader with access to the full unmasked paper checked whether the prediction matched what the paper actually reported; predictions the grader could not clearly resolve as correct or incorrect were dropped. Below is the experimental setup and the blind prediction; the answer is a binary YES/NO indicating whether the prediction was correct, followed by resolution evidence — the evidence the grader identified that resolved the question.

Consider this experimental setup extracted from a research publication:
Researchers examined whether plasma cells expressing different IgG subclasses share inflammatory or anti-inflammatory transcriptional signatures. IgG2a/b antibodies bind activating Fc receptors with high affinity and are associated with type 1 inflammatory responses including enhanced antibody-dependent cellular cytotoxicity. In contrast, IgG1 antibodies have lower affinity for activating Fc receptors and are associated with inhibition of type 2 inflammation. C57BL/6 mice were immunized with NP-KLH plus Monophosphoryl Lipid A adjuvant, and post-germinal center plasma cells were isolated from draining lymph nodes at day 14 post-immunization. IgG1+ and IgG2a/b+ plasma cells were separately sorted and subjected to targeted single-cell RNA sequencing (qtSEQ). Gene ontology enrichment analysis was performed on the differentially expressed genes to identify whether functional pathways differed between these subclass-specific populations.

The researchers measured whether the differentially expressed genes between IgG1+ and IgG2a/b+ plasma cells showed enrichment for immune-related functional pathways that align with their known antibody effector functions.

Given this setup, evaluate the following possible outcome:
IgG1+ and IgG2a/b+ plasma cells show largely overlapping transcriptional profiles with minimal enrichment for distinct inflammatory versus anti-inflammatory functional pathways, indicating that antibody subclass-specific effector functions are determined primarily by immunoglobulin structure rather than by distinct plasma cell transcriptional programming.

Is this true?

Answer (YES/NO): NO